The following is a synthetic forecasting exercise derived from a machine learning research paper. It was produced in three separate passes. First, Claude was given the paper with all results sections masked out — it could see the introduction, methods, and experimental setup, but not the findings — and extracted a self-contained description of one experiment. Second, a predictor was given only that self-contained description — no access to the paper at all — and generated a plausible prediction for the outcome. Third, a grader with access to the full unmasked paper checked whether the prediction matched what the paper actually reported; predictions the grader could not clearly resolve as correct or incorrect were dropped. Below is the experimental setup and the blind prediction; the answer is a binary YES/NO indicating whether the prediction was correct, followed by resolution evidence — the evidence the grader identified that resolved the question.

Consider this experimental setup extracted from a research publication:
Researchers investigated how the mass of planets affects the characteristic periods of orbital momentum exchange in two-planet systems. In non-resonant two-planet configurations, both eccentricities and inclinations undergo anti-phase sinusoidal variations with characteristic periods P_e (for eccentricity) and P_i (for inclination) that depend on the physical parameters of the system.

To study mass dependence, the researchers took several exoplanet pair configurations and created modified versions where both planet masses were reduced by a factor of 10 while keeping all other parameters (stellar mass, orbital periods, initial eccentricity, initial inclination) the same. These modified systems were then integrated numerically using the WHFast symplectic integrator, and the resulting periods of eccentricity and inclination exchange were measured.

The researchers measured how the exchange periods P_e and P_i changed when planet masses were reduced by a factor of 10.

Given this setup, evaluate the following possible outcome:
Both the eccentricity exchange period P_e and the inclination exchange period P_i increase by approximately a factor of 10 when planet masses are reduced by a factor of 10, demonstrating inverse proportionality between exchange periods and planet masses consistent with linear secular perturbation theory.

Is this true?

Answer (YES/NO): NO